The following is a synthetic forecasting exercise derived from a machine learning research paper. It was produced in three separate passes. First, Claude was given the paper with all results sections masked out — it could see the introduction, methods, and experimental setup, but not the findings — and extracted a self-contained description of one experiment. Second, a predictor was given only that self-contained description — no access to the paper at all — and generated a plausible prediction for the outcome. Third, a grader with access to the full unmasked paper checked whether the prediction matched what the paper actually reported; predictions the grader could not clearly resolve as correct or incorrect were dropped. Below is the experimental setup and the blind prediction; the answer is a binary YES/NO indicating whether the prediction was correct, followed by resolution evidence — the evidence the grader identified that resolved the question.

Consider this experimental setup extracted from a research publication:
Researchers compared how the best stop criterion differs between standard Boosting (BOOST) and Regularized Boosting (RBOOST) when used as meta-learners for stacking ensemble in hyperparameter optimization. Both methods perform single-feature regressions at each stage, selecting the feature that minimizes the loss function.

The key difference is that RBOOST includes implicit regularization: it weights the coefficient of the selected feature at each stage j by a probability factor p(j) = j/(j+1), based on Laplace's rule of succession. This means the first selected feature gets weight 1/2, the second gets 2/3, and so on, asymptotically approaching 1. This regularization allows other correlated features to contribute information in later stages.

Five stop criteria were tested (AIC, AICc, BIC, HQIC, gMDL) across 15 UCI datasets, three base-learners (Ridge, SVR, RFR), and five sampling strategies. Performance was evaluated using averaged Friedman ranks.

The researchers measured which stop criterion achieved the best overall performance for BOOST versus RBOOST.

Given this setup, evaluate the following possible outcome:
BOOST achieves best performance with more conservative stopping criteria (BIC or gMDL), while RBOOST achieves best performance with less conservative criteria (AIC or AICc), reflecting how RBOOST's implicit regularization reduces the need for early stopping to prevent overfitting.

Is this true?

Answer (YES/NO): NO